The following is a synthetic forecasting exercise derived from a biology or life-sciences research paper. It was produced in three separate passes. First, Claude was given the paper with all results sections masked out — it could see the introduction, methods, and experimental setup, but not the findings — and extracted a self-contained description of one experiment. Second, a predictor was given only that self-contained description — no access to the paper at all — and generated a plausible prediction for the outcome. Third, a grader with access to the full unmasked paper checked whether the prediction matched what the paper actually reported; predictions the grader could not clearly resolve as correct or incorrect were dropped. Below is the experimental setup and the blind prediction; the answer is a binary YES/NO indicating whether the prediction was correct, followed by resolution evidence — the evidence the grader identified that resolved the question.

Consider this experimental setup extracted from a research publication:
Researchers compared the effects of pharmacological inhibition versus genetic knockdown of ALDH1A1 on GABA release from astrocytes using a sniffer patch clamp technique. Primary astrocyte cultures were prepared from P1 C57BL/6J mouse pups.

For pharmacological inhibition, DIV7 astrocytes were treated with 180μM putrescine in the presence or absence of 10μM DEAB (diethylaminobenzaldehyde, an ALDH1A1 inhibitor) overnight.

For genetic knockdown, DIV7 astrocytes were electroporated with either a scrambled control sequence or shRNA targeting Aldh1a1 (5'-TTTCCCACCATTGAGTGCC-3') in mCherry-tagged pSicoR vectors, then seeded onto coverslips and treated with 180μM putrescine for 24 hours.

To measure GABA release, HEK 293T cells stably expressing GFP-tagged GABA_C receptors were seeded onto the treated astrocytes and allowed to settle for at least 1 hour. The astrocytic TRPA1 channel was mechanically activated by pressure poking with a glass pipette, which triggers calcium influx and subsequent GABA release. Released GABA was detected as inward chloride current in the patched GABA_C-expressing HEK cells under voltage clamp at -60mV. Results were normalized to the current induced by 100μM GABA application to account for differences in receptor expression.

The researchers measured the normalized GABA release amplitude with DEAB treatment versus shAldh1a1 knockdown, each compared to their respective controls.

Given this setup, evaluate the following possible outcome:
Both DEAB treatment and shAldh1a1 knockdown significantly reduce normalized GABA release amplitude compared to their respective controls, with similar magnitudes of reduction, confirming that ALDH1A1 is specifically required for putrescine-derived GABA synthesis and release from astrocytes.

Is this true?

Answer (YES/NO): NO